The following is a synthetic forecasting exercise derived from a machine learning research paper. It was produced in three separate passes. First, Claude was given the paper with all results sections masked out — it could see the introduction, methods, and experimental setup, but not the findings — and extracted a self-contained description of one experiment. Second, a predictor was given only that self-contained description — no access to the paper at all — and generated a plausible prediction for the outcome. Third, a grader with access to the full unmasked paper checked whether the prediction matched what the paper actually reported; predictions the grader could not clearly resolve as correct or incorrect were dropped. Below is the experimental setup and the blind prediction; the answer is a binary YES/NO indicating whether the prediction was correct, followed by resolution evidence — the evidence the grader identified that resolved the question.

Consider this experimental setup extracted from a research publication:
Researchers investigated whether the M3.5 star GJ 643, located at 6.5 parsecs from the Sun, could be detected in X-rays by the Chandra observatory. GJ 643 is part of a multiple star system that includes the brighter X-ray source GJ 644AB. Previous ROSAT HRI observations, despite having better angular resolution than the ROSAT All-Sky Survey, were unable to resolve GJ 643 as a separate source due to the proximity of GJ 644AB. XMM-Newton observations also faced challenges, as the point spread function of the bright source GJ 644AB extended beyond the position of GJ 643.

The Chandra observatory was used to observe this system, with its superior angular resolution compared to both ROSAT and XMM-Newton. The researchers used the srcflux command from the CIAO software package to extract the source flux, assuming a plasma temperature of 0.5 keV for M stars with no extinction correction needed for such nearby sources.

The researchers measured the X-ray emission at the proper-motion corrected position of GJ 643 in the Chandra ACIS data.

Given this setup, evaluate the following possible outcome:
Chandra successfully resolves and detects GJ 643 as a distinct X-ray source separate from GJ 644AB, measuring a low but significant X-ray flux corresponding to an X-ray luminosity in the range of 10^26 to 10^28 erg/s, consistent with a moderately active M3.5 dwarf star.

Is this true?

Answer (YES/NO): NO